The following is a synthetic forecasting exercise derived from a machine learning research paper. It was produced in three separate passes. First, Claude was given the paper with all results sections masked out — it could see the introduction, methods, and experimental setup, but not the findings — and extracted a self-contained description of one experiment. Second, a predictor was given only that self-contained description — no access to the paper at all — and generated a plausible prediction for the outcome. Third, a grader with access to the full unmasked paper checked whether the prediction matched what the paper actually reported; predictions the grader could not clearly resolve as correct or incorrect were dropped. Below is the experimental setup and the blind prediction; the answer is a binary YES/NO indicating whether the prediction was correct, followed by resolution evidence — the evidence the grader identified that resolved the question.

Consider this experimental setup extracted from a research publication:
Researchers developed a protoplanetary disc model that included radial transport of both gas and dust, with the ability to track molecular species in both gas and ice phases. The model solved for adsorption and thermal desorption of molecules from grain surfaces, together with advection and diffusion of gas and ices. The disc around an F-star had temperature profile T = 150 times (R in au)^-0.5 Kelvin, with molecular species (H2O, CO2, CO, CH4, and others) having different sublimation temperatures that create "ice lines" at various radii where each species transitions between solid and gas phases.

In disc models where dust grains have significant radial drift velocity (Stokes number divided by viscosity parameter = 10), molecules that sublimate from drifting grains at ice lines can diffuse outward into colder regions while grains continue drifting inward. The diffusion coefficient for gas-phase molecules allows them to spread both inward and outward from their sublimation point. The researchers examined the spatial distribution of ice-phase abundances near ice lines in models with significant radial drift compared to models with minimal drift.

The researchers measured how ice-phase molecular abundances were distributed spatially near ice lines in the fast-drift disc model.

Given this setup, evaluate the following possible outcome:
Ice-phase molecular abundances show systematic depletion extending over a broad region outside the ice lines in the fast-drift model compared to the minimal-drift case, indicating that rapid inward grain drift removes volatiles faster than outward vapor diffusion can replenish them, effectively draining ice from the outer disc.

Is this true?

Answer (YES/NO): NO